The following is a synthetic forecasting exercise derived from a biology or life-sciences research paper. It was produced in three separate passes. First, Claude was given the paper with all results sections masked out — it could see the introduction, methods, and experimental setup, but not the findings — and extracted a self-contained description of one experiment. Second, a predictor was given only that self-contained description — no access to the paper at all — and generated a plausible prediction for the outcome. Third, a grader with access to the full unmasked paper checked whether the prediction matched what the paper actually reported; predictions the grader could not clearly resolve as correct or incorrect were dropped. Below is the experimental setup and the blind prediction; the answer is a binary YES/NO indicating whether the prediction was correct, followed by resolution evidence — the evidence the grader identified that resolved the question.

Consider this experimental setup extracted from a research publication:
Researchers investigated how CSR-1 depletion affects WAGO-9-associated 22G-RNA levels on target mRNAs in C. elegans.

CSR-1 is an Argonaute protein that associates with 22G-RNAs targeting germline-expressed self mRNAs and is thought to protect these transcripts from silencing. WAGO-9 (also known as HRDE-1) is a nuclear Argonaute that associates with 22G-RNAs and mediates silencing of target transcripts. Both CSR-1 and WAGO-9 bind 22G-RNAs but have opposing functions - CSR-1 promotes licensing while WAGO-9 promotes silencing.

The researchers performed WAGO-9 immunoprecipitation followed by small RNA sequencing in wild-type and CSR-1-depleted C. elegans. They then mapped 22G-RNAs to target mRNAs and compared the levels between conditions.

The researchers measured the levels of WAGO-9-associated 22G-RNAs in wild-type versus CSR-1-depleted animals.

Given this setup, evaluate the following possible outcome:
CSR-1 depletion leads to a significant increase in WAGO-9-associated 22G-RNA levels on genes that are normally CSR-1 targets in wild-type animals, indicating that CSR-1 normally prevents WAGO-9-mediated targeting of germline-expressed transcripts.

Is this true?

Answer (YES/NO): YES